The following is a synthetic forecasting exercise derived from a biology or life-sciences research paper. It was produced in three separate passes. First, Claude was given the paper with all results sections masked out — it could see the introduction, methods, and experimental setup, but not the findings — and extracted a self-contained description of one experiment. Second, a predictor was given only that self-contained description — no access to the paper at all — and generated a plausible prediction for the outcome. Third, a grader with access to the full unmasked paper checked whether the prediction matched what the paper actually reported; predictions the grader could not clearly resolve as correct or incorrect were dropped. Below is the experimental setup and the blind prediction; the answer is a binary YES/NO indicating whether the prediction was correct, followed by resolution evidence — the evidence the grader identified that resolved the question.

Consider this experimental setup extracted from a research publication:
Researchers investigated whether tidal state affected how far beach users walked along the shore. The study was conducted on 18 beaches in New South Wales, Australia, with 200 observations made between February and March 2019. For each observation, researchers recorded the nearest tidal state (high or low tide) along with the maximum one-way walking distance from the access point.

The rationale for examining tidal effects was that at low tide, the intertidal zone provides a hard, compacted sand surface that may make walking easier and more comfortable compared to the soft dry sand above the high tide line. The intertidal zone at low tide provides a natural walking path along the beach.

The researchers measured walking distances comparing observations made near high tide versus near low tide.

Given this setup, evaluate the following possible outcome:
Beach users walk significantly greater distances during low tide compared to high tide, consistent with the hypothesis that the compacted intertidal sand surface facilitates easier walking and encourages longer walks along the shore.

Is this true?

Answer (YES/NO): NO